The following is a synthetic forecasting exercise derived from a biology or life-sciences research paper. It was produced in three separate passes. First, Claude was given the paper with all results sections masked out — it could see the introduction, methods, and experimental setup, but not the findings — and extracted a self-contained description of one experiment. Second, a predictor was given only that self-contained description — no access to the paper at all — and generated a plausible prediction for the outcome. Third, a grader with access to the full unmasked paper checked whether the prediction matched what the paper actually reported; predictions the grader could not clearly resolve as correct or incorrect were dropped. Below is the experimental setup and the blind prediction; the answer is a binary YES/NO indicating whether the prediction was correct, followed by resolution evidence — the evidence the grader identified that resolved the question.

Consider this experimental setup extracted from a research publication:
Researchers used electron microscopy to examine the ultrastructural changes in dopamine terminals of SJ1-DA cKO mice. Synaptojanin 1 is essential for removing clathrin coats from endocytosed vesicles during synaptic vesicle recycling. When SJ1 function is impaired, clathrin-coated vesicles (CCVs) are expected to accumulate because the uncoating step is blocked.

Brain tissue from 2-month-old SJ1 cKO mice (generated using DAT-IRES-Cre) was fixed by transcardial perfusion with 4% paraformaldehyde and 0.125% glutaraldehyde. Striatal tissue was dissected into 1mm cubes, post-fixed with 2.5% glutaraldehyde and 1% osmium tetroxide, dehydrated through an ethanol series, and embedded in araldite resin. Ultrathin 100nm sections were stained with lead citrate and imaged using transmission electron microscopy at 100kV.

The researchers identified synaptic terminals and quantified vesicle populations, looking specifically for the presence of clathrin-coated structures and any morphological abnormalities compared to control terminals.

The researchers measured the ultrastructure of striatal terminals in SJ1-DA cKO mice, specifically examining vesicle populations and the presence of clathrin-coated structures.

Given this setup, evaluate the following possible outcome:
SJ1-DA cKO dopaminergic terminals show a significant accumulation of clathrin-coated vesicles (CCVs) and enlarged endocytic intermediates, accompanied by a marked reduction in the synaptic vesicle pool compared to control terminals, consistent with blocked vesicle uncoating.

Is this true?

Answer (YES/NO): NO